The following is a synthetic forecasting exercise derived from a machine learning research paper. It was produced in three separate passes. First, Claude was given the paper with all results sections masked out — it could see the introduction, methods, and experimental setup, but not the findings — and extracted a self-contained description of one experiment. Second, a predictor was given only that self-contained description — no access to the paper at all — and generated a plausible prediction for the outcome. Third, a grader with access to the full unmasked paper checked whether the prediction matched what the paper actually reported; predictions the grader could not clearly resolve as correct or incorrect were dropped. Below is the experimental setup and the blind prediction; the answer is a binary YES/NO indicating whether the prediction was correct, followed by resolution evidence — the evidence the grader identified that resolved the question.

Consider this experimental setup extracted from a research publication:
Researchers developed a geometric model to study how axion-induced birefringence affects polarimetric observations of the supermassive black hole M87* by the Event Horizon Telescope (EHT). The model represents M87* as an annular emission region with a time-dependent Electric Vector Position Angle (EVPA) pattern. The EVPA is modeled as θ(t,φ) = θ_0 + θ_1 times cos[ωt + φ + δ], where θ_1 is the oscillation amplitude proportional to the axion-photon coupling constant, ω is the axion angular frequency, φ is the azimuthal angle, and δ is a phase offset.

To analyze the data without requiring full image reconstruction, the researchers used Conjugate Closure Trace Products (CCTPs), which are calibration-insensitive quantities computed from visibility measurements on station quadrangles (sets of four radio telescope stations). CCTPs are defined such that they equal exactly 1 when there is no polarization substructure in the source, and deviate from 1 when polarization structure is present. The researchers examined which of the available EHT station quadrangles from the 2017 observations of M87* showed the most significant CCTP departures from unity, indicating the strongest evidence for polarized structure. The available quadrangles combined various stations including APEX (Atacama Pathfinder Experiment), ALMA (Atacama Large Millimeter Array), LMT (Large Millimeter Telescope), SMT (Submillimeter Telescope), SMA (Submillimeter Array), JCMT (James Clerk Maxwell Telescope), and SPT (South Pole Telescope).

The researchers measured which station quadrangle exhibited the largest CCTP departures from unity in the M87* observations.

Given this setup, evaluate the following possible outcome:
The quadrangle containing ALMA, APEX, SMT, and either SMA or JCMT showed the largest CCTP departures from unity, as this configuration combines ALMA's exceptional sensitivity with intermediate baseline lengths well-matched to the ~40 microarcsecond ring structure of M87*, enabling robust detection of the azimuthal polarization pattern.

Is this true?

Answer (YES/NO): NO